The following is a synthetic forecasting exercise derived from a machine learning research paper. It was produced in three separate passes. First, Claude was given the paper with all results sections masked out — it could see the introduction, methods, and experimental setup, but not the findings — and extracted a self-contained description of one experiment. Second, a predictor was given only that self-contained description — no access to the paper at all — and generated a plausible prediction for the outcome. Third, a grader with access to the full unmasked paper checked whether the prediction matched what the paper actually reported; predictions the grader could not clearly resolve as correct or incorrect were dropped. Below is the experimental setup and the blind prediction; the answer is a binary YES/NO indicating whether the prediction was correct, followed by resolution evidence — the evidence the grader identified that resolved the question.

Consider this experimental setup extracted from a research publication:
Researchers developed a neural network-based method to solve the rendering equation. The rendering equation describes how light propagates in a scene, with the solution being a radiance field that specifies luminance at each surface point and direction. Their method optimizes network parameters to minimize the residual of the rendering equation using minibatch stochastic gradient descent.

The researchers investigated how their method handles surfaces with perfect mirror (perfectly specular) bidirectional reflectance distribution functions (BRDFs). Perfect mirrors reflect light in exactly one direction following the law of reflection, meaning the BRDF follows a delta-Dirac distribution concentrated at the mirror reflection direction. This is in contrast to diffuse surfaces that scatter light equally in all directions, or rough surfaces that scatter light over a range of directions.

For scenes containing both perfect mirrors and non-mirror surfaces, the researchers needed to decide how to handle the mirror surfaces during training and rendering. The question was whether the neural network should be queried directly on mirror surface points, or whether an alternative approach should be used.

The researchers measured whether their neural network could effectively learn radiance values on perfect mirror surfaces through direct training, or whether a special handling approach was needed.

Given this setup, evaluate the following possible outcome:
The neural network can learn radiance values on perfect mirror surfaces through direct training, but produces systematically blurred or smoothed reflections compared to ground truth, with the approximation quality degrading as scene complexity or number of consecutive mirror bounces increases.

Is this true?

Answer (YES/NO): NO